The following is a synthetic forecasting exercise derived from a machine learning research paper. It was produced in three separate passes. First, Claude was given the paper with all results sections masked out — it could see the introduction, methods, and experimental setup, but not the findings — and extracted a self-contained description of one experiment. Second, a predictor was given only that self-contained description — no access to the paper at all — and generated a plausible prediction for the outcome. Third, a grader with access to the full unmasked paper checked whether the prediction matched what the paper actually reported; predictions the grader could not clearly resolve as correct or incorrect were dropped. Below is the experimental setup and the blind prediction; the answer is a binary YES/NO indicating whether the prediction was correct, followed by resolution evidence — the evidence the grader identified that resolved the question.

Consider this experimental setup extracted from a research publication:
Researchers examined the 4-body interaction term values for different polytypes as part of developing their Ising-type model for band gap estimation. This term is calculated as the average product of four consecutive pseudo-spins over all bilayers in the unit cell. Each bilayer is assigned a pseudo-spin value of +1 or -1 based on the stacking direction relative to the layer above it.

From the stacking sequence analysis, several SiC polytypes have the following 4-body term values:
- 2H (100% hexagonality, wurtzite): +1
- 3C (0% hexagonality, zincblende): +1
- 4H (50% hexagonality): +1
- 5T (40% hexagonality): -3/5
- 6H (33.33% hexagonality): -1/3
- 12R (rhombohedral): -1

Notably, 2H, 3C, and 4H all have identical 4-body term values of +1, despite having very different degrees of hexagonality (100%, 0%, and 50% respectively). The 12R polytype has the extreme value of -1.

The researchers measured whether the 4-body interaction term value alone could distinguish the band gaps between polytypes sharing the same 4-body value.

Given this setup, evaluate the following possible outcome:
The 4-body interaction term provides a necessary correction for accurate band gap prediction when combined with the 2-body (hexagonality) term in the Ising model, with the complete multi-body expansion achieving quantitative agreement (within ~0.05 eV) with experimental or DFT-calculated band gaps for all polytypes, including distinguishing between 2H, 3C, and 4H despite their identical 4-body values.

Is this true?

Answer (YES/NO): NO